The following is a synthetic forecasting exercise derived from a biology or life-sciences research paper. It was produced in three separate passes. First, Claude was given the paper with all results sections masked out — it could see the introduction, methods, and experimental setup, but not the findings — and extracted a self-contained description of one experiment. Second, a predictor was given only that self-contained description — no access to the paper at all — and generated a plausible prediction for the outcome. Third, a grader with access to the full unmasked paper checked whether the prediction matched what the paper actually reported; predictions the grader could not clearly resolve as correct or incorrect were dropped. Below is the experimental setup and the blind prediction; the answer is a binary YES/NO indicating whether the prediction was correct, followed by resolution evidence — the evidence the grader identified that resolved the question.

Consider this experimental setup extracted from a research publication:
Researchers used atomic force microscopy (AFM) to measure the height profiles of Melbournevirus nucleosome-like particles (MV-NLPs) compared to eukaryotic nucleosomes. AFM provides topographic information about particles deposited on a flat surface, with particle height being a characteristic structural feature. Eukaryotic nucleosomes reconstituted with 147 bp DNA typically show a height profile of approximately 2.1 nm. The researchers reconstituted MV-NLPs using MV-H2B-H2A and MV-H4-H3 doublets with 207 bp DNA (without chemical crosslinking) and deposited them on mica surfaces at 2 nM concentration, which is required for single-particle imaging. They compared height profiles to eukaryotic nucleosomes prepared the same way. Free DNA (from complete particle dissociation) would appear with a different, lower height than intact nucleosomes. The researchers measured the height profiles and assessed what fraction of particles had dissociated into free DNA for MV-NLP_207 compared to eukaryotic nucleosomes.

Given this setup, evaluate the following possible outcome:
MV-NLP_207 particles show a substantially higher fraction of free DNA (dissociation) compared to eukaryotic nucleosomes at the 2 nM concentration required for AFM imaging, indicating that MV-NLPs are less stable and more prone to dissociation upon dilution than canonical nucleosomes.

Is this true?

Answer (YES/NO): YES